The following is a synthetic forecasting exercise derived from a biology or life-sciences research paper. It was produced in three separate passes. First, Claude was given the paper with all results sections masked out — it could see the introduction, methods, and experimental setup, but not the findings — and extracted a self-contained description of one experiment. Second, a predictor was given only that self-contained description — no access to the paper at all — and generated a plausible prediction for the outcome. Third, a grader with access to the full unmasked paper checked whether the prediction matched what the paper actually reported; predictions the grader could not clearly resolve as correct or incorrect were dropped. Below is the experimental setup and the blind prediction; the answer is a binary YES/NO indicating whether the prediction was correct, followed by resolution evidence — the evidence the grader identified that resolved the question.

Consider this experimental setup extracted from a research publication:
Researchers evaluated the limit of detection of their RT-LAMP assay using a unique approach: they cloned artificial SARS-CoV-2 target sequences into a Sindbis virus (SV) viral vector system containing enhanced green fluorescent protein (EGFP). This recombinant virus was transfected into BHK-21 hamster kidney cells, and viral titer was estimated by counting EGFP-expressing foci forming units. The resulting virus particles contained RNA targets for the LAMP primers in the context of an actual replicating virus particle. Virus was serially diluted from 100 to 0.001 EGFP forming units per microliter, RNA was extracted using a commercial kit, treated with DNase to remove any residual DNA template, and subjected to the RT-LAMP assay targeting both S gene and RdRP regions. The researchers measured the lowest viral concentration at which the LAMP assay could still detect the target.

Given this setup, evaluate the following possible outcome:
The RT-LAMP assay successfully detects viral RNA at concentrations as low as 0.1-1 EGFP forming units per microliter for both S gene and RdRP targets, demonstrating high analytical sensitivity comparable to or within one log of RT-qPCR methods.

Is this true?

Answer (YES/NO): YES